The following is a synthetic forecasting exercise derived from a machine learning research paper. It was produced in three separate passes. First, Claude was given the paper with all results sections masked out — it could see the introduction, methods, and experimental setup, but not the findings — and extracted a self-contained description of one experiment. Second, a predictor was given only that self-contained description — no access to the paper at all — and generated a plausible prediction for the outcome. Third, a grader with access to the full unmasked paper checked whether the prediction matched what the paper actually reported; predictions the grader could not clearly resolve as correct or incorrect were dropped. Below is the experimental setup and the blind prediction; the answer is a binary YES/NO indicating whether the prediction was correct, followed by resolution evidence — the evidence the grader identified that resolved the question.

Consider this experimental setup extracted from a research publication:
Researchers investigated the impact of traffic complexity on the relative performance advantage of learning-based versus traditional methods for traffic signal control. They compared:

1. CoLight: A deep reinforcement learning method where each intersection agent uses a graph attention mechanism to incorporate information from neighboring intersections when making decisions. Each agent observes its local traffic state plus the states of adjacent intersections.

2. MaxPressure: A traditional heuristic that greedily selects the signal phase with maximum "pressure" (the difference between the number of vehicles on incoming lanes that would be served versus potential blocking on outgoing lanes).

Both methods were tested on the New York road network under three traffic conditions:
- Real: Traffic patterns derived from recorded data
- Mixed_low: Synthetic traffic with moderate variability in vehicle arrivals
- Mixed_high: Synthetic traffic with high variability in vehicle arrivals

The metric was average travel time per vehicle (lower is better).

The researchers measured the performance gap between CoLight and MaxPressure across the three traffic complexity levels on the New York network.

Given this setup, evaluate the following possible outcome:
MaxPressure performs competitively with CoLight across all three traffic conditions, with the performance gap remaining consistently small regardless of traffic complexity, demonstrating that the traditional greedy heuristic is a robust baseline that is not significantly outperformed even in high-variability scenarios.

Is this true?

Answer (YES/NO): NO